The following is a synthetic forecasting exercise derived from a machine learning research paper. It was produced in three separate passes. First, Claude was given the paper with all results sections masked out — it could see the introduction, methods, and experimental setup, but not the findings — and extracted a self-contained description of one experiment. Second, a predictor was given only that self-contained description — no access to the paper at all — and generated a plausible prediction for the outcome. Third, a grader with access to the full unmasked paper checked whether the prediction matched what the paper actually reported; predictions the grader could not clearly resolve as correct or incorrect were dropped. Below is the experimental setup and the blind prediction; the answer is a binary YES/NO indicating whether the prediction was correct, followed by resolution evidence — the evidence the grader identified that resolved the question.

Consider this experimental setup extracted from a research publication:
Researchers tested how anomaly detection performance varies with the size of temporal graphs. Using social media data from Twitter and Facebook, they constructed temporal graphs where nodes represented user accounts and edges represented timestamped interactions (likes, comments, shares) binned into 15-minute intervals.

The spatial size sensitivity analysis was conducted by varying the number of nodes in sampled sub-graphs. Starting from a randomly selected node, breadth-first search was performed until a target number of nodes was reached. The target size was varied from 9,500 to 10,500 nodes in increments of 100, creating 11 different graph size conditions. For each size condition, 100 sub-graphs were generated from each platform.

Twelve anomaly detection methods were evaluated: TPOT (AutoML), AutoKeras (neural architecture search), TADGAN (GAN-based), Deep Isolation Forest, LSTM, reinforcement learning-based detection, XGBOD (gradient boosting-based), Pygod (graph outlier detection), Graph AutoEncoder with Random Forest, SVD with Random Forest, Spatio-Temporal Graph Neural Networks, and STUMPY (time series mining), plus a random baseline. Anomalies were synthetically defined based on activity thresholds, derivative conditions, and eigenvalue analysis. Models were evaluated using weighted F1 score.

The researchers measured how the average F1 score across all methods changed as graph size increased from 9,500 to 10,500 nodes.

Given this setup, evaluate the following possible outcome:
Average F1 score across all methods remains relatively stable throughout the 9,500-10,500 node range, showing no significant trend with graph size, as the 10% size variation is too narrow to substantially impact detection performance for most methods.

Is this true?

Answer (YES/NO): NO